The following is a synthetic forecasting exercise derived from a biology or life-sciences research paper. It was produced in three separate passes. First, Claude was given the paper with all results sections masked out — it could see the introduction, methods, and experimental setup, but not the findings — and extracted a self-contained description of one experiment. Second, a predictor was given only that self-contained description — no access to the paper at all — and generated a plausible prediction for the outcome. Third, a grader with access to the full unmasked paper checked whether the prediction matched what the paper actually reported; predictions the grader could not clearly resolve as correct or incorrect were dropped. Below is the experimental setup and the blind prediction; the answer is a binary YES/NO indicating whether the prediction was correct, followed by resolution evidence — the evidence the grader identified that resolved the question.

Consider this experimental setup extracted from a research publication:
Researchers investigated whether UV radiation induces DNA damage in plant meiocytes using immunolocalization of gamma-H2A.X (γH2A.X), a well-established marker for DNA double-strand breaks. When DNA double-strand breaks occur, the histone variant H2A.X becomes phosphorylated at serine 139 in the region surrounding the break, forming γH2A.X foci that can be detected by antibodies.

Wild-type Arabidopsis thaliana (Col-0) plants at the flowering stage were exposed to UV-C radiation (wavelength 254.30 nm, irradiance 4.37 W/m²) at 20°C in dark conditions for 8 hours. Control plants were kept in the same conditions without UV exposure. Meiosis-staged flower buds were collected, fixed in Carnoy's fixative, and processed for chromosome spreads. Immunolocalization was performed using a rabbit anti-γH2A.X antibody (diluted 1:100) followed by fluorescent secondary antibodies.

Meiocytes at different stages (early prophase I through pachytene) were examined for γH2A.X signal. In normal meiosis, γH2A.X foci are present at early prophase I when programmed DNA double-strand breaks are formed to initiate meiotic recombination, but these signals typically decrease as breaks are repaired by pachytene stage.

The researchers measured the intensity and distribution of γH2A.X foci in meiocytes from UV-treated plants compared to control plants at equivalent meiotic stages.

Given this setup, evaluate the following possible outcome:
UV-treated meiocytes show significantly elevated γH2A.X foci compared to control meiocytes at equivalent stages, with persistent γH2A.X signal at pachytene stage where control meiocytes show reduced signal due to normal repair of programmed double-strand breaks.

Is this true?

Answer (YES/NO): NO